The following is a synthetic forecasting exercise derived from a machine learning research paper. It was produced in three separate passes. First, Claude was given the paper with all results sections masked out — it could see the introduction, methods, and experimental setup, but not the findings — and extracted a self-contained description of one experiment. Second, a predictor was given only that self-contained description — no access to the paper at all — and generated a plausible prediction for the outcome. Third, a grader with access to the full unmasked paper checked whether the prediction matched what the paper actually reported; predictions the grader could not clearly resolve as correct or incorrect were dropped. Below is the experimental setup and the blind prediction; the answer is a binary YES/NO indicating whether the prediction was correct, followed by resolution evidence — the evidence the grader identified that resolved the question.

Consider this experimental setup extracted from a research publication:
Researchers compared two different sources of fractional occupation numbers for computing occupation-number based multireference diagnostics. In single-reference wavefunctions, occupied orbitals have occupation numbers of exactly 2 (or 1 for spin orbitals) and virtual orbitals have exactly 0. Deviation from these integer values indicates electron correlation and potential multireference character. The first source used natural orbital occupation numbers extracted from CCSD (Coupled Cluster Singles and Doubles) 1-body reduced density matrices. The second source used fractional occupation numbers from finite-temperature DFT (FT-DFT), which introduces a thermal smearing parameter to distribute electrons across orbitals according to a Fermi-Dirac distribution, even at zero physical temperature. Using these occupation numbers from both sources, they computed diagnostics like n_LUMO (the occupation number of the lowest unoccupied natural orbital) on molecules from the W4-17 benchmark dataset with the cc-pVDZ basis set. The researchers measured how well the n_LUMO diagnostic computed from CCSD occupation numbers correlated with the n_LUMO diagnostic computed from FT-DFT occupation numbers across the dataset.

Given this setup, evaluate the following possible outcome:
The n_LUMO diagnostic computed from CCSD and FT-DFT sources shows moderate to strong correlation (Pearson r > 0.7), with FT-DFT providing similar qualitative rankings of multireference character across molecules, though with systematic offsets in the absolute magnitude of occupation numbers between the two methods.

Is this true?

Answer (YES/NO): NO